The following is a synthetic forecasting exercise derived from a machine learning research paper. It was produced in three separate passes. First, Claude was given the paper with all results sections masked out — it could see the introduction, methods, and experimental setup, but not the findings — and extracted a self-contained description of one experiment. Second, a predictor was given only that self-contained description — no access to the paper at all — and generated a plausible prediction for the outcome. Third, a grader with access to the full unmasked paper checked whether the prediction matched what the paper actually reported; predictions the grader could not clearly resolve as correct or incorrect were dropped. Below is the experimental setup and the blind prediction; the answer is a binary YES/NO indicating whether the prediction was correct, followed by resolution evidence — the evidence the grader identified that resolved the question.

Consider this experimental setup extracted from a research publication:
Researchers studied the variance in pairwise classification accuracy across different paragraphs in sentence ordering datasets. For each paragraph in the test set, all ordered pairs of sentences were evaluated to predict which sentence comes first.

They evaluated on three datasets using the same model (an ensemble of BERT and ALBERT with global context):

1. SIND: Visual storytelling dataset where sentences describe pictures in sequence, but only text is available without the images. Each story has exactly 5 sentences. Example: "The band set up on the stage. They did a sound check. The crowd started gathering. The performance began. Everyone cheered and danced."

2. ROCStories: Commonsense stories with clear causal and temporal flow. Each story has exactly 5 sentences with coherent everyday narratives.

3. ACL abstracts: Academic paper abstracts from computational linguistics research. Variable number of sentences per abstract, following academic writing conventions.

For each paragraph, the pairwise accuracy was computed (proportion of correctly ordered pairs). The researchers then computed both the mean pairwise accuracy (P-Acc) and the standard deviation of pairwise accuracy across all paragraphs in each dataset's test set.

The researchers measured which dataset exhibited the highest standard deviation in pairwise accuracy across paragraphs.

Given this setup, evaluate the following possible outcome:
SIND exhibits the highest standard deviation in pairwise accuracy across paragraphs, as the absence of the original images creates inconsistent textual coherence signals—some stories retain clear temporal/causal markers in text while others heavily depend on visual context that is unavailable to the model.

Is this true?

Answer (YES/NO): YES